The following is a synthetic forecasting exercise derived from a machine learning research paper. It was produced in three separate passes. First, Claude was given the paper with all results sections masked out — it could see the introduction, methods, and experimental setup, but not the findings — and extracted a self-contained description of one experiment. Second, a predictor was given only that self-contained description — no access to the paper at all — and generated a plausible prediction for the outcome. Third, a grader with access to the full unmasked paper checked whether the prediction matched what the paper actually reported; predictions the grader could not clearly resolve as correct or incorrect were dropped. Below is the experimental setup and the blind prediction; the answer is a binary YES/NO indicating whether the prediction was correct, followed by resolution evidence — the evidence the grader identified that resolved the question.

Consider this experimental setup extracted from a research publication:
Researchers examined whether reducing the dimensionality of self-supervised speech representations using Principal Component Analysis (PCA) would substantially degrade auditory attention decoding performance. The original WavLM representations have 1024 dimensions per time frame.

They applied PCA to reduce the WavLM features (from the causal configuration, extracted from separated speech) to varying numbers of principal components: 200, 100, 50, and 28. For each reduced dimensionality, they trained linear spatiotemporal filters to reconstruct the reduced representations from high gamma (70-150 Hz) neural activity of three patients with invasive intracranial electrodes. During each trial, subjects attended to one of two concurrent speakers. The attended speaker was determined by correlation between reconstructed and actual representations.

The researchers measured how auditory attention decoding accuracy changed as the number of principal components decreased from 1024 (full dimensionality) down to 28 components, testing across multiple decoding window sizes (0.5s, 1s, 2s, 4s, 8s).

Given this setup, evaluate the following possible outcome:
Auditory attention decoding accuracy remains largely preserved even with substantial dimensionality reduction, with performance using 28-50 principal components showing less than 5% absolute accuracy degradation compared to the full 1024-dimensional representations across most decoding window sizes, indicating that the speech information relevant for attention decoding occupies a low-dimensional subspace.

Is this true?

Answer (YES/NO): YES